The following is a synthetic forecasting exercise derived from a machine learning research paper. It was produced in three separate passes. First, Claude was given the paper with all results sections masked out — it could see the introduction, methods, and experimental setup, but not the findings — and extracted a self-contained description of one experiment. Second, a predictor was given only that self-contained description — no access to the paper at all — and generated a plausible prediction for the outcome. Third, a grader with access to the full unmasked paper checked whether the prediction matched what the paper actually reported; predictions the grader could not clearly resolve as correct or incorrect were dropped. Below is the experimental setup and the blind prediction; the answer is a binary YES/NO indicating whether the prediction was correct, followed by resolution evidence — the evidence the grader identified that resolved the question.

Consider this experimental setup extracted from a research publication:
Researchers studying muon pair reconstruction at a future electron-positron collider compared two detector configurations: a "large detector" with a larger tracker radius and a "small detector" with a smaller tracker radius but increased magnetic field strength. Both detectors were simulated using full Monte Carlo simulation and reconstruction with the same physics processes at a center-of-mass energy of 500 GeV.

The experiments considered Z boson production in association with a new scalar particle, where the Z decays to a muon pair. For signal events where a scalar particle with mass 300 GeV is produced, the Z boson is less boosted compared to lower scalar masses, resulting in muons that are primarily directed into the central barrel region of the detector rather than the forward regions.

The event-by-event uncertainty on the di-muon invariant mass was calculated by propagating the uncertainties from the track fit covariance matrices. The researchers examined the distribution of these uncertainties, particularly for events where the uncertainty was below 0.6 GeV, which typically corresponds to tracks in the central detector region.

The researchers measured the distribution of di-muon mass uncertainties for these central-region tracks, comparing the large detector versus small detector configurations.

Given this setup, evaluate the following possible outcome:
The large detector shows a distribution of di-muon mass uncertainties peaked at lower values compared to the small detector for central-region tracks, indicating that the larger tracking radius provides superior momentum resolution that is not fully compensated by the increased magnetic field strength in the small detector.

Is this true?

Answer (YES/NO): YES